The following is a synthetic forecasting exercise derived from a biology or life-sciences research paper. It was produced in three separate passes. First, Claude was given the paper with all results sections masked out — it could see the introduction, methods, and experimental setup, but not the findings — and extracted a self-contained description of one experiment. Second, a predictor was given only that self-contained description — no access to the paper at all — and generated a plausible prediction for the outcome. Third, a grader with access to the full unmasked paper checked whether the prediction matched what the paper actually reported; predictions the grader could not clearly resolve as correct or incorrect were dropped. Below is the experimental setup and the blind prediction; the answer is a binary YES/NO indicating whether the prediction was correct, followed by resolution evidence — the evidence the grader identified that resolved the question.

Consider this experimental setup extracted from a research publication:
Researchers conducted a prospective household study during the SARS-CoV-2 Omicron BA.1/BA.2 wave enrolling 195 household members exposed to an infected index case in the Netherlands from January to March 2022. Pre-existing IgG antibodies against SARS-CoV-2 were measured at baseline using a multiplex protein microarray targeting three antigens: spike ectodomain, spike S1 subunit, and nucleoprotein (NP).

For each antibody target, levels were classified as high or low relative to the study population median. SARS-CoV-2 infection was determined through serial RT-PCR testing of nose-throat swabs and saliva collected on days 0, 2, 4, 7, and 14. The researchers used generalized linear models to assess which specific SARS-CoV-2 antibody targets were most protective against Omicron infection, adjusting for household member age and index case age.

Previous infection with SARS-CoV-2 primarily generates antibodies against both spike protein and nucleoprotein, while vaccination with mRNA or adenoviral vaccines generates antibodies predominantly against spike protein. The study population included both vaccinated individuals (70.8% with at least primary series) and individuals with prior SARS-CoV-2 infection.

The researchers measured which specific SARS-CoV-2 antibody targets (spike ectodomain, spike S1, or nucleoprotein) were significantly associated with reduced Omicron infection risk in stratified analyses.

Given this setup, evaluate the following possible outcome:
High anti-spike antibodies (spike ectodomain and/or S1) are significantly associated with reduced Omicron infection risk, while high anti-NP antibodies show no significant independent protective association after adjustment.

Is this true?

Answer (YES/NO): YES